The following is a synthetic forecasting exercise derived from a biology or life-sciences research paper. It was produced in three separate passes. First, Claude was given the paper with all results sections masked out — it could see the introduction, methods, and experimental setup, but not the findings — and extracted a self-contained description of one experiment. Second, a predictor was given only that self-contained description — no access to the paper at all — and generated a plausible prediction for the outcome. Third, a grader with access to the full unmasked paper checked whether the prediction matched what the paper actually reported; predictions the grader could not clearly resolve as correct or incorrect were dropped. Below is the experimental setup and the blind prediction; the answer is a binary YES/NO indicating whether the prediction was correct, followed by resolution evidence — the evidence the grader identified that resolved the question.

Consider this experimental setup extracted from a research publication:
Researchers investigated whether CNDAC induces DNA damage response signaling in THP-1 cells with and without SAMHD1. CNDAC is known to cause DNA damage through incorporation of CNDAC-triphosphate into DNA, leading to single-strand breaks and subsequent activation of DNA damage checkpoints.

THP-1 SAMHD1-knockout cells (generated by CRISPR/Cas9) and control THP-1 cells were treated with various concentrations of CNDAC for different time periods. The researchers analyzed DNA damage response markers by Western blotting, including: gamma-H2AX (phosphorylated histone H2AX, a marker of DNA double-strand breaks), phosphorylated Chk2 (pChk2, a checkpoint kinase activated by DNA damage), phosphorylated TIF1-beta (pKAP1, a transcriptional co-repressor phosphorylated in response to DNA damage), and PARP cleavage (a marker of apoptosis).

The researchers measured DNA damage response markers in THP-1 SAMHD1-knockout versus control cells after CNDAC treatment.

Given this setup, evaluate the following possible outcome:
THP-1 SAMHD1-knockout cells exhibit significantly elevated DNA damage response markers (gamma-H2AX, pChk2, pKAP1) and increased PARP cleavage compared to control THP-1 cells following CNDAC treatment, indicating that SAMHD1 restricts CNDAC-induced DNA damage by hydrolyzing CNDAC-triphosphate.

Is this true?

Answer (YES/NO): YES